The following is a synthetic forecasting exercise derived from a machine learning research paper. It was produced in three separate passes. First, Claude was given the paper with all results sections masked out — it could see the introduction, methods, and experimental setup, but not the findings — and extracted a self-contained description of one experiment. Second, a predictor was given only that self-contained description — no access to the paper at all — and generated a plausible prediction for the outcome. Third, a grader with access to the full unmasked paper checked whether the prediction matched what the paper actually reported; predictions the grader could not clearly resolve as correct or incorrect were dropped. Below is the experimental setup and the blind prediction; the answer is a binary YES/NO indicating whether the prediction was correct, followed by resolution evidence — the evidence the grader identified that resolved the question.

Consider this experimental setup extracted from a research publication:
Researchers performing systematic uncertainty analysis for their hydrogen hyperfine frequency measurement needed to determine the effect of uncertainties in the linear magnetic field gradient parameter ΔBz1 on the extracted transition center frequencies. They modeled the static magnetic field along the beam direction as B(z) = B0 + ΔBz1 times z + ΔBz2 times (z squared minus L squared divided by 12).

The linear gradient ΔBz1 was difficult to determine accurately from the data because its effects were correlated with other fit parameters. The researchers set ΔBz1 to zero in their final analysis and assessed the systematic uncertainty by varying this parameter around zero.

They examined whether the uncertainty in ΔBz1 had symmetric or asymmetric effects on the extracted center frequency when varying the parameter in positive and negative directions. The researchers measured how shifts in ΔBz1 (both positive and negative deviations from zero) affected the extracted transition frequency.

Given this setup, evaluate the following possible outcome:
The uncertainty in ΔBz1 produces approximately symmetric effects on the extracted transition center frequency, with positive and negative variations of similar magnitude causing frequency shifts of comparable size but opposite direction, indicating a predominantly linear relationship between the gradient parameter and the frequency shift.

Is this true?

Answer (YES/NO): NO